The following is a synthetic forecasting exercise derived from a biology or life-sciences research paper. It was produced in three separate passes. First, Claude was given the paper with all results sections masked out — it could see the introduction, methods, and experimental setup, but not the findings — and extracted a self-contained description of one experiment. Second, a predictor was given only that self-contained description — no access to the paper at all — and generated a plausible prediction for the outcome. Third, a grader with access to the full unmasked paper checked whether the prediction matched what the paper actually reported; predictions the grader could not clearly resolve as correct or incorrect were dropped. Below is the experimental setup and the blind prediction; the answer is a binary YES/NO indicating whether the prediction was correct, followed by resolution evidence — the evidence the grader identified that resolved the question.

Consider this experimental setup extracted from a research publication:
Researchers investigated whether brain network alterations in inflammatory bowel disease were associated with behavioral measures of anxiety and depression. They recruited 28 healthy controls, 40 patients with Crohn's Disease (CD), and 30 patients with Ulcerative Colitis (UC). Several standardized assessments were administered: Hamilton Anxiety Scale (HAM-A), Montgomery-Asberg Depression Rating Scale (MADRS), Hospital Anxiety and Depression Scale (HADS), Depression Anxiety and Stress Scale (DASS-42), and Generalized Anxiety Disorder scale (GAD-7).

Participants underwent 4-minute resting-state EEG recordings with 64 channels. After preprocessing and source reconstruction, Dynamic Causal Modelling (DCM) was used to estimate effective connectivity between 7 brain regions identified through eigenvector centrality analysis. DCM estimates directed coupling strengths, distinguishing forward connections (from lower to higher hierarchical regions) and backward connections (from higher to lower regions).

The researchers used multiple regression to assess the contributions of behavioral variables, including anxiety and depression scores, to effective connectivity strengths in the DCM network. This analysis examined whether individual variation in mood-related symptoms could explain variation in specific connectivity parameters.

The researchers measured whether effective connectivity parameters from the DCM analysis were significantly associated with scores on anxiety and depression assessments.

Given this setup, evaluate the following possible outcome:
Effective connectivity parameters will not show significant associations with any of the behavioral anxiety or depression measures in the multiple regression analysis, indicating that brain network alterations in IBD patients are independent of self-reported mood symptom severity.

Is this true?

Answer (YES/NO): YES